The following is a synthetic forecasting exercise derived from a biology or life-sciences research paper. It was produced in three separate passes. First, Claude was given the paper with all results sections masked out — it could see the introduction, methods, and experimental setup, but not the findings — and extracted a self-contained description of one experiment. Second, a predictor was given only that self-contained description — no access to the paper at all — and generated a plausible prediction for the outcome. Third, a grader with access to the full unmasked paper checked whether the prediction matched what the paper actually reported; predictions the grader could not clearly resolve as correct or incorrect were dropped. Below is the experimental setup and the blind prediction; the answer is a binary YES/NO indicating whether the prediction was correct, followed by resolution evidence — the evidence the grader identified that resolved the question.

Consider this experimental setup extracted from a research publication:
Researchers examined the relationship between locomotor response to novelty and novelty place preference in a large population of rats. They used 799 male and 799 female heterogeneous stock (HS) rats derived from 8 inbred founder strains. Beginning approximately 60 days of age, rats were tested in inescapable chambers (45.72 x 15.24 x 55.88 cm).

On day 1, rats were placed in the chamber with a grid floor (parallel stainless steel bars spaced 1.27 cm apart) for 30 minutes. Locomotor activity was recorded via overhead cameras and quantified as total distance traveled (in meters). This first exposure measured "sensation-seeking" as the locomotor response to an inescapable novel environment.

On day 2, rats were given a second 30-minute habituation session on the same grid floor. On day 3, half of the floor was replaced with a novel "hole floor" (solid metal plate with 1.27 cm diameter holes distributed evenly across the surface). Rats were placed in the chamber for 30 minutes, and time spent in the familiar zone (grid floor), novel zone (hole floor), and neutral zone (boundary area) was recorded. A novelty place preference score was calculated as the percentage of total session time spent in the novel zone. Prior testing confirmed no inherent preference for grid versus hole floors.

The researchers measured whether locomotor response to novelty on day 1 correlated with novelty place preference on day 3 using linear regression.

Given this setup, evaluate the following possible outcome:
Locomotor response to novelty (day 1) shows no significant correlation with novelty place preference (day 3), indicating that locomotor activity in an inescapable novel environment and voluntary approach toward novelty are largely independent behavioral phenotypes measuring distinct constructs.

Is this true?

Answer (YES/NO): YES